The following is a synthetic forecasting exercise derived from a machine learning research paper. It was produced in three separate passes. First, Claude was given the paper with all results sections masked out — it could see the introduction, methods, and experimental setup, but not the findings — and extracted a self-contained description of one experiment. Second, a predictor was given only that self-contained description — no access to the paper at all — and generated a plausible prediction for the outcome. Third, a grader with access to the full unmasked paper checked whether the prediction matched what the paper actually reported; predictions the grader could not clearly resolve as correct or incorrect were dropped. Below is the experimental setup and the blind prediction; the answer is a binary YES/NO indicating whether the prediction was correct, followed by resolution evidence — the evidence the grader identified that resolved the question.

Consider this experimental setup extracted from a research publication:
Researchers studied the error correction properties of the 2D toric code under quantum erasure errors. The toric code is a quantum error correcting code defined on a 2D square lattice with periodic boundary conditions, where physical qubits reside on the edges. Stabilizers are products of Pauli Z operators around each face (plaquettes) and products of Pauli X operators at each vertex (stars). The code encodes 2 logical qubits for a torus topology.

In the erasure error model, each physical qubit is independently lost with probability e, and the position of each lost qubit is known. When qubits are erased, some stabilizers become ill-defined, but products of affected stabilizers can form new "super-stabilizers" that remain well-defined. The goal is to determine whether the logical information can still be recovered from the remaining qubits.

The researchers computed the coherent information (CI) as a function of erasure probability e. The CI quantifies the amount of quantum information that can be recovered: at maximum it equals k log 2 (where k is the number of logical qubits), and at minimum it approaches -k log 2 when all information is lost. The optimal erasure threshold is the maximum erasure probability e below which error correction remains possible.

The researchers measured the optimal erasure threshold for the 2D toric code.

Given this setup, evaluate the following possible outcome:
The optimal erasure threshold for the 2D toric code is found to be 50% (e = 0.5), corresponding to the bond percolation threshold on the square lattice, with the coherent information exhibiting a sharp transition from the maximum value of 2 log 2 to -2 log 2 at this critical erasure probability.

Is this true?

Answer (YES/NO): NO